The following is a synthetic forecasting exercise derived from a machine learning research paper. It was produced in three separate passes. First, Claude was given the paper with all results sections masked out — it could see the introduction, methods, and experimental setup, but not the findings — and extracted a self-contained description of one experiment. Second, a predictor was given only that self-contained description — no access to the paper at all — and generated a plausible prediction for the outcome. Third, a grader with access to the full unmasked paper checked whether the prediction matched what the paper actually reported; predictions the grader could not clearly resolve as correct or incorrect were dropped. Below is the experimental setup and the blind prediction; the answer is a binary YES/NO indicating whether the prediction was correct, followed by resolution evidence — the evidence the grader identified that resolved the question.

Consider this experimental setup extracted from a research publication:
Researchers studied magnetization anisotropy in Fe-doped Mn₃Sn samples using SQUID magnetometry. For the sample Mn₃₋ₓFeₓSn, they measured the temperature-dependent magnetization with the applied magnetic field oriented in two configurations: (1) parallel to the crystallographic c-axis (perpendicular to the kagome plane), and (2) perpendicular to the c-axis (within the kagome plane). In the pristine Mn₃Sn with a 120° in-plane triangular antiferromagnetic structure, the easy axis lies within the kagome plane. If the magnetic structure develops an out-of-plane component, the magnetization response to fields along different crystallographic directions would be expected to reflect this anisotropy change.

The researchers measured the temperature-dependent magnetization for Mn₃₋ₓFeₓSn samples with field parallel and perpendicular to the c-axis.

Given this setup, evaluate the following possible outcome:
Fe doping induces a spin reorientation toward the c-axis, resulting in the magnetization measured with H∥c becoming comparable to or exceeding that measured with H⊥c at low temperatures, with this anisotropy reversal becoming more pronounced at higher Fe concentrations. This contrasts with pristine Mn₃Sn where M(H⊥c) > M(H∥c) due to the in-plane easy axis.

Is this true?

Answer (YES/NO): YES